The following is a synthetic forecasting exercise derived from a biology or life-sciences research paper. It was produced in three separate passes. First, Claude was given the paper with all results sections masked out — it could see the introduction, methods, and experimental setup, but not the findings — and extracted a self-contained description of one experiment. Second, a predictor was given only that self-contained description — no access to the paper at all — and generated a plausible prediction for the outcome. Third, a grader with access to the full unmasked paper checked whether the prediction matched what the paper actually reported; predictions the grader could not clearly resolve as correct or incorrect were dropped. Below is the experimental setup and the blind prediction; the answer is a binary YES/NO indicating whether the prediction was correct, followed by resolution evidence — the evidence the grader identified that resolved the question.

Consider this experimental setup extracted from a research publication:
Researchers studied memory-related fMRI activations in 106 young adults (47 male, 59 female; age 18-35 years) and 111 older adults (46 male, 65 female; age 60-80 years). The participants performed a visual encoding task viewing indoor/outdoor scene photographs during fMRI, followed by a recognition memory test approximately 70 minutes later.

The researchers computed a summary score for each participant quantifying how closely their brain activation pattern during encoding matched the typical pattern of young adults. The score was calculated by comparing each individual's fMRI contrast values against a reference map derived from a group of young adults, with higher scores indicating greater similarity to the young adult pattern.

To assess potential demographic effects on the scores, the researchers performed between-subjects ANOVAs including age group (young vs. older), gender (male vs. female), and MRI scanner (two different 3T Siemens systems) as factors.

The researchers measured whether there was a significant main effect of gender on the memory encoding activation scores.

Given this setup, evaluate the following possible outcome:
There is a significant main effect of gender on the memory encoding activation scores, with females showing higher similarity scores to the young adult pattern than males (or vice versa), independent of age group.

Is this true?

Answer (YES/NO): NO